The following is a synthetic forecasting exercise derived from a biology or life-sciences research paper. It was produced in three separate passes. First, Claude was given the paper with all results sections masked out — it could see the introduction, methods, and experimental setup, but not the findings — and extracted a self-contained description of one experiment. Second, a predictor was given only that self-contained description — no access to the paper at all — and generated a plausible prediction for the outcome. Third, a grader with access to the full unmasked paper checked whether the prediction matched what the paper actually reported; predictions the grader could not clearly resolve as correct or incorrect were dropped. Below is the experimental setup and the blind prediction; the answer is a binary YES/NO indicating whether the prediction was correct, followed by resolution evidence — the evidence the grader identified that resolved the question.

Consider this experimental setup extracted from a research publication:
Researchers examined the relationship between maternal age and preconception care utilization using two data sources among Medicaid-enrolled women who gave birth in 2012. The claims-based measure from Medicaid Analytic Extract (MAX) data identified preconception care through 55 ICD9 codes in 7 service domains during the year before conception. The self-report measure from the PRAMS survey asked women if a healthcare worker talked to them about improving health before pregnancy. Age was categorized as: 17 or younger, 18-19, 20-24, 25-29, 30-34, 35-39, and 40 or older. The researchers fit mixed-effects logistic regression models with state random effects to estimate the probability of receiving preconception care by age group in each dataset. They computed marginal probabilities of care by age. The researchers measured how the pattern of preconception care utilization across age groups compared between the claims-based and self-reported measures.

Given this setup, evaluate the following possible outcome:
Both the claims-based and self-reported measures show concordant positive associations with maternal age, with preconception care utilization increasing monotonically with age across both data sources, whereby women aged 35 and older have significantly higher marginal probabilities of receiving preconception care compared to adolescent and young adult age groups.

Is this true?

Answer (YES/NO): NO